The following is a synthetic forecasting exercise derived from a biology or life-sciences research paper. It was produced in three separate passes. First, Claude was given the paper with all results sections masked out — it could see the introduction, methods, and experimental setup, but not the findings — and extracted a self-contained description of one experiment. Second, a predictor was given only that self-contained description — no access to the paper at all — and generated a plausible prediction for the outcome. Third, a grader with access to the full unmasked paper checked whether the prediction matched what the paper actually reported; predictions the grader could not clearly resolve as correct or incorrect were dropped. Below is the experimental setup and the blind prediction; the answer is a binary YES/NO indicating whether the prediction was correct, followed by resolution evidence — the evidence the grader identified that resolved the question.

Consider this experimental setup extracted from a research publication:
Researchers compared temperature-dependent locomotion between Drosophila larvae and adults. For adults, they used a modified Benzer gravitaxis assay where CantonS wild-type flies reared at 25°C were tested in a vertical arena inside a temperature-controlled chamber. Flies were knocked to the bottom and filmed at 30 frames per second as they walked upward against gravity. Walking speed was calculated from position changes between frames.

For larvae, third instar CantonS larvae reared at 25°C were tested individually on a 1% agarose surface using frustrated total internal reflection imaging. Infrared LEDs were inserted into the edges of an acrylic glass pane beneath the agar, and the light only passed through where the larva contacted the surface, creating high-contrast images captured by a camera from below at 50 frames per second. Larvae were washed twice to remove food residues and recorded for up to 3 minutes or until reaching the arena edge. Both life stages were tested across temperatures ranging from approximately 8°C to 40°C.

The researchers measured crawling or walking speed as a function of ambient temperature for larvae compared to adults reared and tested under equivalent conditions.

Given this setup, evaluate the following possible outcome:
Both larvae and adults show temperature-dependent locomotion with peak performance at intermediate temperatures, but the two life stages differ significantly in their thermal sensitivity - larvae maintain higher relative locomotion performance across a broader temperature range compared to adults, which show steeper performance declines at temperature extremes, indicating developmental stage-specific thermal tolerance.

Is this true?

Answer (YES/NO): NO